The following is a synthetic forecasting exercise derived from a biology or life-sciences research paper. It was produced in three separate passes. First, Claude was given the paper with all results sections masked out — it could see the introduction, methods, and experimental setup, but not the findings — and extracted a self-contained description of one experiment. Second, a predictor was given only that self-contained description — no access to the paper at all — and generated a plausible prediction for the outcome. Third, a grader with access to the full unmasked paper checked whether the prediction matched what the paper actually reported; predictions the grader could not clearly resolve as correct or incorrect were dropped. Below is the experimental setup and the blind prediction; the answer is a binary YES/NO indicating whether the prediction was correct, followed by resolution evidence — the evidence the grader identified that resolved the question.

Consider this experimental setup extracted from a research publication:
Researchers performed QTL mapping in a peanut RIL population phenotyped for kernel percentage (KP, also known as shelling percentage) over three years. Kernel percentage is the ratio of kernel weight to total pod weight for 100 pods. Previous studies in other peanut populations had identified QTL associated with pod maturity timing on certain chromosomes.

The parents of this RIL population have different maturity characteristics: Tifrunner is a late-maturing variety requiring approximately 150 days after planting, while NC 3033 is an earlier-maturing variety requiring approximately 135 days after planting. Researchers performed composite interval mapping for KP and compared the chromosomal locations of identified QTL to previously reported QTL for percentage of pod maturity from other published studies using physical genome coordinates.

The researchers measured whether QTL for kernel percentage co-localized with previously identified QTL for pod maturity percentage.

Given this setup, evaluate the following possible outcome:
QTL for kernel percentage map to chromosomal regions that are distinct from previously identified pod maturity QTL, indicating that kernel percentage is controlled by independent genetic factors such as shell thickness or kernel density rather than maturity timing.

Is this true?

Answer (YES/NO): NO